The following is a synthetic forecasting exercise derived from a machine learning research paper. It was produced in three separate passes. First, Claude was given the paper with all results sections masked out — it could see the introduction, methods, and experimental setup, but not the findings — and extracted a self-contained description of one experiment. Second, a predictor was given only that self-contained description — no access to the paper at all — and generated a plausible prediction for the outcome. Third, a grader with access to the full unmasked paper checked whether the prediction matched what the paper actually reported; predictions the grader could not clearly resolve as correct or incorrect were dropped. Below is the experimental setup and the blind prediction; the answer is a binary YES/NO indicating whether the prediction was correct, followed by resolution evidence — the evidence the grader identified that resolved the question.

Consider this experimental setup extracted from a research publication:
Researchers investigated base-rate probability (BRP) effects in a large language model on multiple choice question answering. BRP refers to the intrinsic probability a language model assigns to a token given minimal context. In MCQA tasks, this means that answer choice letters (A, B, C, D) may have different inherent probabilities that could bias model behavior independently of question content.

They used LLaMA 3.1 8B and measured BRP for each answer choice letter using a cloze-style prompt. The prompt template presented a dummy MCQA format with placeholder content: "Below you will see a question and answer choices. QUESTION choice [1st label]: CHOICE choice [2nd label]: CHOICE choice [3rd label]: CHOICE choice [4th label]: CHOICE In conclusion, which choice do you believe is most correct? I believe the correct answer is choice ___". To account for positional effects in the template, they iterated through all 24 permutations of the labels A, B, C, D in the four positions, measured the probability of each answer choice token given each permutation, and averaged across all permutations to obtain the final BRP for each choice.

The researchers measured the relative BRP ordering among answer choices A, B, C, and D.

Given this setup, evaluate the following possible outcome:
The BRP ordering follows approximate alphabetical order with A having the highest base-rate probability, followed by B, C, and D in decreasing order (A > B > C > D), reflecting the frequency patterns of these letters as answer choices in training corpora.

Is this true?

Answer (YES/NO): NO